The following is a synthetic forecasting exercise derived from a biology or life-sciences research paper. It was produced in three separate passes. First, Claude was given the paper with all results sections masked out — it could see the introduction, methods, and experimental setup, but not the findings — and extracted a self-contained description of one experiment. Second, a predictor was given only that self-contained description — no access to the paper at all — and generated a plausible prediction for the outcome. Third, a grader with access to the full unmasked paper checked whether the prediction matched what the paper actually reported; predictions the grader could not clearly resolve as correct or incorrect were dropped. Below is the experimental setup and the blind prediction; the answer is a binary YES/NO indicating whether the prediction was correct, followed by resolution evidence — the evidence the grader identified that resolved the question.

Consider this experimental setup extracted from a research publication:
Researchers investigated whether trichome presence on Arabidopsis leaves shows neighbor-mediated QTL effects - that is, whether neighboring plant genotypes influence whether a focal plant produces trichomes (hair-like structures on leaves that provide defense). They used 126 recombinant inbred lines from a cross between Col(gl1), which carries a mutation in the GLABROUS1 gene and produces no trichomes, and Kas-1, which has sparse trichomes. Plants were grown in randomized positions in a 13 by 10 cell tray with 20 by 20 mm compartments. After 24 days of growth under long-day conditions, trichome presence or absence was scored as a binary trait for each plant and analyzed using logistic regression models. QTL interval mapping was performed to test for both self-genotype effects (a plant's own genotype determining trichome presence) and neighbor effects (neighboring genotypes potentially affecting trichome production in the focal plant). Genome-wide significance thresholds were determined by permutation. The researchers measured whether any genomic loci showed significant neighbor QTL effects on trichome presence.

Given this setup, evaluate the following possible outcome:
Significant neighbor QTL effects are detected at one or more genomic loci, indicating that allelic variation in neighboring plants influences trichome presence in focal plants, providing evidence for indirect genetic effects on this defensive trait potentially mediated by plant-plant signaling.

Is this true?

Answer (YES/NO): NO